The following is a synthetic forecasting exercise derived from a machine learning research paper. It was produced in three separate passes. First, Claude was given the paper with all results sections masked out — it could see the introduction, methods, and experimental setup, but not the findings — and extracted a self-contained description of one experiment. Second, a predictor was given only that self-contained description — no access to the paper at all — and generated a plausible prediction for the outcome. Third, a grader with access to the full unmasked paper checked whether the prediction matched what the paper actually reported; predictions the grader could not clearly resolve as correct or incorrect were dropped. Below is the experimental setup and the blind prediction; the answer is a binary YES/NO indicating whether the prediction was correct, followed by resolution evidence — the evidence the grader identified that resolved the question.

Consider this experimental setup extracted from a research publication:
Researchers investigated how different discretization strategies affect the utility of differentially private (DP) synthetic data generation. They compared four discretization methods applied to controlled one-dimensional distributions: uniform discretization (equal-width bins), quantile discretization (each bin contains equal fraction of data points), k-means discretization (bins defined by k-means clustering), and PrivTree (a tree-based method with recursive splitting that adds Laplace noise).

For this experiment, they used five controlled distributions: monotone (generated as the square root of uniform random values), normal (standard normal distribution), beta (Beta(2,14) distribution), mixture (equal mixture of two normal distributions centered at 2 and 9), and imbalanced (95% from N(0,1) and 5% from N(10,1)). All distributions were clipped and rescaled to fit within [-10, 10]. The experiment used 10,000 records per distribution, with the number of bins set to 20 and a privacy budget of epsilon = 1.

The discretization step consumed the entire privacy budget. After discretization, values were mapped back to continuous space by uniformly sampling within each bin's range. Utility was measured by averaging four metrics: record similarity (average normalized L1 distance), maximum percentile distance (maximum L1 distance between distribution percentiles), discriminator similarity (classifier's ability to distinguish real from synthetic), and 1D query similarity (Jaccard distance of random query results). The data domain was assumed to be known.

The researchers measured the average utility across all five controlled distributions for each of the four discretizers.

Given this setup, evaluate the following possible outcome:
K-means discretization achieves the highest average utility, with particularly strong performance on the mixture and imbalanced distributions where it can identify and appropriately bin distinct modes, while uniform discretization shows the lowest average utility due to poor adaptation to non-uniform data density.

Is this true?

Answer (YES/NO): NO